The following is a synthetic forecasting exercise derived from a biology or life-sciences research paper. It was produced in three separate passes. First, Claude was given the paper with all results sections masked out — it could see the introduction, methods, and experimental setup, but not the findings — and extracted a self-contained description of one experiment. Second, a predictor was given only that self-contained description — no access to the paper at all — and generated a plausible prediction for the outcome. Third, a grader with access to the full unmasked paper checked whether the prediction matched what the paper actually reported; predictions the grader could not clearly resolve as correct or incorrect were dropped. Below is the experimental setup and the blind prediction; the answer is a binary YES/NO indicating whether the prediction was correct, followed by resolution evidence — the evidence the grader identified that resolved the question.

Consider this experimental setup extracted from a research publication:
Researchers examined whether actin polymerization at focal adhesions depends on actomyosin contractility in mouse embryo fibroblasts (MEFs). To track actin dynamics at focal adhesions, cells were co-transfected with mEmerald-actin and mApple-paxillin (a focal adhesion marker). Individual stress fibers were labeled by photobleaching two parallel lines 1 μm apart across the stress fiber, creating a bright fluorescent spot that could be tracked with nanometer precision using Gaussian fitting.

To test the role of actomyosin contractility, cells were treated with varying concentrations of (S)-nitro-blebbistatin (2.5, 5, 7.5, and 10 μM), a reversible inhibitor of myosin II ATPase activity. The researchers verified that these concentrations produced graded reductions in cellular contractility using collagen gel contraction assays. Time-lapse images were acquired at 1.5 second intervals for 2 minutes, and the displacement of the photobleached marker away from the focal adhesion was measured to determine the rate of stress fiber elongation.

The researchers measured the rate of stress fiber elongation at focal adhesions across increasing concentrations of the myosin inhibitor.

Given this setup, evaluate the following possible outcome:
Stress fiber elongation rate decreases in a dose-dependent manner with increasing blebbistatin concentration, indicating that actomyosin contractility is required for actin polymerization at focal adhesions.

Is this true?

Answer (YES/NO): YES